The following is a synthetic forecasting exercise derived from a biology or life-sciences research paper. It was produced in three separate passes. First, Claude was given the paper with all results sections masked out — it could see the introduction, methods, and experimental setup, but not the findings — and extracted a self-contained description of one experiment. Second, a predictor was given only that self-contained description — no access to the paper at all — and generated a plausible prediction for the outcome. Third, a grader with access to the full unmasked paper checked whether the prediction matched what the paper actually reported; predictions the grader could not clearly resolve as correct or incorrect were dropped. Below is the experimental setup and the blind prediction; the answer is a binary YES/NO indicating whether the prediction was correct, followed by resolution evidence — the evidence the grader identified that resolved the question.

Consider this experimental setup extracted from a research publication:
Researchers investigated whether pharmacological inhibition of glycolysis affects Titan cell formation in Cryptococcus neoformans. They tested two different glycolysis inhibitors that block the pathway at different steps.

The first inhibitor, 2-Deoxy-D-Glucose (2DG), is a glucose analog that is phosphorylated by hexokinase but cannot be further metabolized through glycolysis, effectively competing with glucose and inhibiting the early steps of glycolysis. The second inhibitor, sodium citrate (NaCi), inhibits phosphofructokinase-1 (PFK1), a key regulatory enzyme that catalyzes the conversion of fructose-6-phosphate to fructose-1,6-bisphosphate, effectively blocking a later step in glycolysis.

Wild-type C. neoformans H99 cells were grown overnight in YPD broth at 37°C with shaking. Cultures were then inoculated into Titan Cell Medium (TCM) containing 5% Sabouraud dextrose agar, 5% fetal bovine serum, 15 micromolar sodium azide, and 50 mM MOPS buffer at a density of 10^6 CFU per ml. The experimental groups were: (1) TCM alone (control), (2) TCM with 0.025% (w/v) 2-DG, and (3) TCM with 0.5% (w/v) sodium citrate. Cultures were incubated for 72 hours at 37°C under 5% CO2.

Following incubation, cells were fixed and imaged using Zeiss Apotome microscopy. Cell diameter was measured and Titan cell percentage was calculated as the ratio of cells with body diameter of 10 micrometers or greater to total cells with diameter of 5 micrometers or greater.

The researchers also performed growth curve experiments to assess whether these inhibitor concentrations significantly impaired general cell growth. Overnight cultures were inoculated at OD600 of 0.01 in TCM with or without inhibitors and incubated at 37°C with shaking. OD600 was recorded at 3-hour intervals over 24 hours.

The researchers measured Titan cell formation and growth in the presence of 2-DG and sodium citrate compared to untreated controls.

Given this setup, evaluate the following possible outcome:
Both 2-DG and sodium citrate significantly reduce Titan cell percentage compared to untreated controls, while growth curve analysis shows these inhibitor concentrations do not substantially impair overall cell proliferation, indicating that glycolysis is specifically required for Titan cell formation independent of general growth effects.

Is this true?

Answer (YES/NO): YES